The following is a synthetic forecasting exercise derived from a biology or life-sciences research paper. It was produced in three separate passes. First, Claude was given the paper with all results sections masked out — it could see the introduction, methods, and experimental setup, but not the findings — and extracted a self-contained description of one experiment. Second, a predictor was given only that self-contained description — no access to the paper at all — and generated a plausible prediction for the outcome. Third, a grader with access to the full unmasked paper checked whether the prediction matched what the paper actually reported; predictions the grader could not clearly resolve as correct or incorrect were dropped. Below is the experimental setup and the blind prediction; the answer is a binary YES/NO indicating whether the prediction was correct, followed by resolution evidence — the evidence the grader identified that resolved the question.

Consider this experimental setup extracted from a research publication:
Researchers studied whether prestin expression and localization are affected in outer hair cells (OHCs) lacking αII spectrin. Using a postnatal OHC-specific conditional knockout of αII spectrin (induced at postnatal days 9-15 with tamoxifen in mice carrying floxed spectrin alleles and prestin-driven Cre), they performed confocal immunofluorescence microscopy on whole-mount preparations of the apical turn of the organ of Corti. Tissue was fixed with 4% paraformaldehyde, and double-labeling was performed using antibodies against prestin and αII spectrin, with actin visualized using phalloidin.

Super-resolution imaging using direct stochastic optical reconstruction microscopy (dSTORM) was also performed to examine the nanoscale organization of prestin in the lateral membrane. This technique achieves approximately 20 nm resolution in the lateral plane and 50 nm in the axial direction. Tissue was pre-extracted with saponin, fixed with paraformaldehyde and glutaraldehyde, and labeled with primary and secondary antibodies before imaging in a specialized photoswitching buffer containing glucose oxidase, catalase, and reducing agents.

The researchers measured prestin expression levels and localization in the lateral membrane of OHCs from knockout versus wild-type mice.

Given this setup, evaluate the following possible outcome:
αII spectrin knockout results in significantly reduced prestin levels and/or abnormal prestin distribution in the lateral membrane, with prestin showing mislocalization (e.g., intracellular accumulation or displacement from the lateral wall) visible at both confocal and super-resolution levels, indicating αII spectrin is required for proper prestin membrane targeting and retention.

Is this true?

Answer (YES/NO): NO